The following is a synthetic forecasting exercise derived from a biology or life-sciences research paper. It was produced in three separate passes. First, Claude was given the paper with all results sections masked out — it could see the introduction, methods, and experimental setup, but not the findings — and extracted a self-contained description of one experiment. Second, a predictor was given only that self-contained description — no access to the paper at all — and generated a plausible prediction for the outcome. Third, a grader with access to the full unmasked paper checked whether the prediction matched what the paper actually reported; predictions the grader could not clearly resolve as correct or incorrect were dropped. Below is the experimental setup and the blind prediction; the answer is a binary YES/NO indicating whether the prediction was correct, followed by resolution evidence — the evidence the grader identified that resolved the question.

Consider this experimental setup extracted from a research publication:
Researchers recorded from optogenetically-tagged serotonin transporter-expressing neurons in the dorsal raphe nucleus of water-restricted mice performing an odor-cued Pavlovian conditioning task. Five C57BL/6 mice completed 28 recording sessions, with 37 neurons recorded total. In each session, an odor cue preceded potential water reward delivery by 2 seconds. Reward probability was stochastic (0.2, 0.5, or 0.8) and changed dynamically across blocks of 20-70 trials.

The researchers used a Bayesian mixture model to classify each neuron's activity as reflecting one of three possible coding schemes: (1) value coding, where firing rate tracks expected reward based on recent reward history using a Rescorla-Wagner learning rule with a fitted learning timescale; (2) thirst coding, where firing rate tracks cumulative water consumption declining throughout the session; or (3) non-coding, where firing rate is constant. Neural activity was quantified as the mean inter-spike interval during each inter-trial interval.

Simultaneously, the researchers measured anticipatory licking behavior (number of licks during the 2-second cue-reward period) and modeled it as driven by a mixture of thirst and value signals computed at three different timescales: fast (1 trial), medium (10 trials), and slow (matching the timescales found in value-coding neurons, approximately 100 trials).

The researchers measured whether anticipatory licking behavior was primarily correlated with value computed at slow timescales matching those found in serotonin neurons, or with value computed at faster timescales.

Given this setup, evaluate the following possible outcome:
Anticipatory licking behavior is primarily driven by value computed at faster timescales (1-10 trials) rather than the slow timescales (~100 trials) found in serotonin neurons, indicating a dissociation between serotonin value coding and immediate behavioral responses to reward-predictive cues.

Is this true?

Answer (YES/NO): YES